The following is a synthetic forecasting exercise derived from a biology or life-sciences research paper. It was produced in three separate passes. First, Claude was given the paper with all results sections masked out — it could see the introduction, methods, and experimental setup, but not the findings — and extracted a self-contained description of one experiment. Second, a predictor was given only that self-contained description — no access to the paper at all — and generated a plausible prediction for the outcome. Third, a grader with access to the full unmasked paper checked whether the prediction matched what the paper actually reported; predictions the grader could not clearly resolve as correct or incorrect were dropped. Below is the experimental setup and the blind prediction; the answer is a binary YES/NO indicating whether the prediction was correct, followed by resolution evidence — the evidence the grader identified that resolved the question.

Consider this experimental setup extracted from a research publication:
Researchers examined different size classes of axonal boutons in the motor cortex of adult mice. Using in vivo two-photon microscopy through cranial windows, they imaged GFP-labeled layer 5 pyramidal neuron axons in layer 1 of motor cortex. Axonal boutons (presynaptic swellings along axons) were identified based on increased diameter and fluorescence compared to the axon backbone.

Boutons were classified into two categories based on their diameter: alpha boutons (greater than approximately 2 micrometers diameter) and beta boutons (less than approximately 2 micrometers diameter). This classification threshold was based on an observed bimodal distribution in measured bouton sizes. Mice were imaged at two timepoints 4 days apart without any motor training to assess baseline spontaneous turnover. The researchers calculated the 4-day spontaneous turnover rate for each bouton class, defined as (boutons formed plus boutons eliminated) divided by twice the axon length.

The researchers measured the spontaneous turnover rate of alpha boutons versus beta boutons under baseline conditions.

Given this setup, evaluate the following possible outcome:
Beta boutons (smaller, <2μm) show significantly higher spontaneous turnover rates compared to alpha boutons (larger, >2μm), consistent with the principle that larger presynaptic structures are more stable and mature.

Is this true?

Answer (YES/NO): YES